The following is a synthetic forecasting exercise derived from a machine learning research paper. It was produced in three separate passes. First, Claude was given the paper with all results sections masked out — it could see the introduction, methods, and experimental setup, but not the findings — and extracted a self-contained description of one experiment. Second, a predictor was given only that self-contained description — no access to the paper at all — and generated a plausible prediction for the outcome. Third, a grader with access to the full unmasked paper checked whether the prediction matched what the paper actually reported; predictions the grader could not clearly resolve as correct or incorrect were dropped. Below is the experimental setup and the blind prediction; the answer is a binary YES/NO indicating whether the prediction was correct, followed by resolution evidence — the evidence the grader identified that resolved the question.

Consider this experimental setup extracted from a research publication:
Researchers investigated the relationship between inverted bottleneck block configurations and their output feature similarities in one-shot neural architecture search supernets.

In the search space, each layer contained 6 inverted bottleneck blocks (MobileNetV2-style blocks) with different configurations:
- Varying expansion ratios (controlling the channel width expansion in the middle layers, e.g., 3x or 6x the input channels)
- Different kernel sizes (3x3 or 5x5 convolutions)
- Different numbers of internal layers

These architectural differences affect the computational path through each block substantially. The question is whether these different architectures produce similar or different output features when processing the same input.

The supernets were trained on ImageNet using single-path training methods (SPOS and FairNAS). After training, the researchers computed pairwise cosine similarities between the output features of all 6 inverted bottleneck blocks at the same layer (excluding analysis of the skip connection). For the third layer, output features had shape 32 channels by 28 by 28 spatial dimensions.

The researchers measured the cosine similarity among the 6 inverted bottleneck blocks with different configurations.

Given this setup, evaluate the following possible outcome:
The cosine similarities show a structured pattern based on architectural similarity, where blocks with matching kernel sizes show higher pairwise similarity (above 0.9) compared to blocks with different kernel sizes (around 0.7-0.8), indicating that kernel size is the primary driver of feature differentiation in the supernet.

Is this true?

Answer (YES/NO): NO